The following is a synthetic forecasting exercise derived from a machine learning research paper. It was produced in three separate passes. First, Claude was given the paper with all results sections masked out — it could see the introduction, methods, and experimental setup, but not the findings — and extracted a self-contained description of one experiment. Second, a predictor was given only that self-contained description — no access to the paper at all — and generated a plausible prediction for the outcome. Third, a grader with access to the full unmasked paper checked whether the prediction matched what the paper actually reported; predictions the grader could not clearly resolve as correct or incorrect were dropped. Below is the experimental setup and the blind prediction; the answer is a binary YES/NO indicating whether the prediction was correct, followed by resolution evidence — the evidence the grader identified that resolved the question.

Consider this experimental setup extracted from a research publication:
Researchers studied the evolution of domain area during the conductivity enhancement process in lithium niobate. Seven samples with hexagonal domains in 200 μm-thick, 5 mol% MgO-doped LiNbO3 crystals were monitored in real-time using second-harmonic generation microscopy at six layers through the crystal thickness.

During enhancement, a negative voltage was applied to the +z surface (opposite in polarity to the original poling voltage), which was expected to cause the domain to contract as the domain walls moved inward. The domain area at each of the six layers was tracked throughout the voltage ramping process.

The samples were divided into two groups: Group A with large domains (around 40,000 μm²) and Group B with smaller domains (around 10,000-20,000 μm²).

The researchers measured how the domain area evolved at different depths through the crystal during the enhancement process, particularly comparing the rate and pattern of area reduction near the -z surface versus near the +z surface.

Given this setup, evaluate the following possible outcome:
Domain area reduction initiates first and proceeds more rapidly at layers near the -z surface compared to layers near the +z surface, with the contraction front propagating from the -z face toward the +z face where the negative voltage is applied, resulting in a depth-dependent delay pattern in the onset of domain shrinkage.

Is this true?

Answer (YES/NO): NO